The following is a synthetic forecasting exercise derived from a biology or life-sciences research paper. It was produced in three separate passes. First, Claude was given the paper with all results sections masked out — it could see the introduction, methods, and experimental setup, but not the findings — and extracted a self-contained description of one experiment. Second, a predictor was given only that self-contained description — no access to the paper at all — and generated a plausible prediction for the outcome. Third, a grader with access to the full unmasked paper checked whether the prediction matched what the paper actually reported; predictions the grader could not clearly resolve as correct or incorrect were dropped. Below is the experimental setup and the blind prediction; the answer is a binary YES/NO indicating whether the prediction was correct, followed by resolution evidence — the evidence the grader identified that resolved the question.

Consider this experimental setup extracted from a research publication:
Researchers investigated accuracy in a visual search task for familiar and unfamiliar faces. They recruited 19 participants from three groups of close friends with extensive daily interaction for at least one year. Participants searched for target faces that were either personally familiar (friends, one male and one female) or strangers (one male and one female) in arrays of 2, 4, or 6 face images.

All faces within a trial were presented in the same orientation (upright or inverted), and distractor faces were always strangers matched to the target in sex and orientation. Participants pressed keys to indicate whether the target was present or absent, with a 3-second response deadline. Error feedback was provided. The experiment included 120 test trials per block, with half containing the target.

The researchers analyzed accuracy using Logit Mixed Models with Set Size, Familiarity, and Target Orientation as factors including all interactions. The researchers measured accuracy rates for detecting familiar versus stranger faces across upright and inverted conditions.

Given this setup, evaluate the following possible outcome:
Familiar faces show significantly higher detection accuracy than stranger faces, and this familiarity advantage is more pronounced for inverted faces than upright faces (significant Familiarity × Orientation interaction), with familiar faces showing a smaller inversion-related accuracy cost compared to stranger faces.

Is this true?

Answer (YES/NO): NO